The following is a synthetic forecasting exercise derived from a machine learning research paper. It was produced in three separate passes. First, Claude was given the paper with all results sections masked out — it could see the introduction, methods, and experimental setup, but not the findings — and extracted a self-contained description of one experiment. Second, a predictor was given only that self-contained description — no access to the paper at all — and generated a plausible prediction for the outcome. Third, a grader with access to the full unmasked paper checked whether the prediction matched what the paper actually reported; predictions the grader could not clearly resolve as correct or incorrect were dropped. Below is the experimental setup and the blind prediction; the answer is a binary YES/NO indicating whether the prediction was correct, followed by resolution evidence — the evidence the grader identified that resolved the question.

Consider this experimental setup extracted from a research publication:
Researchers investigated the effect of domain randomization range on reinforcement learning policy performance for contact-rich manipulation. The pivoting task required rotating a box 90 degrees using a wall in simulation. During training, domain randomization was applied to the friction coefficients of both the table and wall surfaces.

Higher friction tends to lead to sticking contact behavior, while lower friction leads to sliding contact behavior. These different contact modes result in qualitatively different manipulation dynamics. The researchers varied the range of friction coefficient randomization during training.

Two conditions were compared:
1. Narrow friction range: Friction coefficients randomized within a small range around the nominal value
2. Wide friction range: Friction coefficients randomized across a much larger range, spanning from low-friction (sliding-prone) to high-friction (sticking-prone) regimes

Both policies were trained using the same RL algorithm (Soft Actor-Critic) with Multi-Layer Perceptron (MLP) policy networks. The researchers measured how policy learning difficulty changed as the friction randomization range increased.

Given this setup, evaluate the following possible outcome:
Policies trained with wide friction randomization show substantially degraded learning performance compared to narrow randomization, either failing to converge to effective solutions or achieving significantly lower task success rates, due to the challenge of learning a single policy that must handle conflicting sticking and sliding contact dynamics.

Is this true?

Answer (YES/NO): YES